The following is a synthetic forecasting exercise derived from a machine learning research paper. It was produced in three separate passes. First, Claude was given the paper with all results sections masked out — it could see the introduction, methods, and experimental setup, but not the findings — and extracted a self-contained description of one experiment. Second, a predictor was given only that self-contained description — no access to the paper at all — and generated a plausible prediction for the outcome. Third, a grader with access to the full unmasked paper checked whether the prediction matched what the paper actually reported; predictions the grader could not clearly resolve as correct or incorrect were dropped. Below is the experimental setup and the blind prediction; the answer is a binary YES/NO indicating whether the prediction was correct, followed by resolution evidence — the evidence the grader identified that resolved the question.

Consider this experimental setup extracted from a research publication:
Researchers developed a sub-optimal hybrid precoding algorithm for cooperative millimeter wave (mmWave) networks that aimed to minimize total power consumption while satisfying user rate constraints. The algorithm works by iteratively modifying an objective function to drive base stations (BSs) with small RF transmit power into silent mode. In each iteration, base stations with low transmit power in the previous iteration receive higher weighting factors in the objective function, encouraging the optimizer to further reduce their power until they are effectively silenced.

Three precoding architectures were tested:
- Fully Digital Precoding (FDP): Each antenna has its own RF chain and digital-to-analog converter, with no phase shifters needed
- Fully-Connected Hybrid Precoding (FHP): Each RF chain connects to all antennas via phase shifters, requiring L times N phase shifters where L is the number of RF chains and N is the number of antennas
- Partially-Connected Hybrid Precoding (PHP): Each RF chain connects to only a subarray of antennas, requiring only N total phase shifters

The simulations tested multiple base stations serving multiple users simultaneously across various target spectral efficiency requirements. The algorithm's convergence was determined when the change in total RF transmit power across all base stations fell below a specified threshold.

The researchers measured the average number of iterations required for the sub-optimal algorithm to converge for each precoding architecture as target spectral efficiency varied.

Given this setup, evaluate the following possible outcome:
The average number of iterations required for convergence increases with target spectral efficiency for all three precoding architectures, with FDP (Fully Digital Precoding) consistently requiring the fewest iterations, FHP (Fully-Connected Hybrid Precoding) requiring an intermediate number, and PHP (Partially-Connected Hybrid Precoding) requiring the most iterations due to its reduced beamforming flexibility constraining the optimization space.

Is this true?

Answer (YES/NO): NO